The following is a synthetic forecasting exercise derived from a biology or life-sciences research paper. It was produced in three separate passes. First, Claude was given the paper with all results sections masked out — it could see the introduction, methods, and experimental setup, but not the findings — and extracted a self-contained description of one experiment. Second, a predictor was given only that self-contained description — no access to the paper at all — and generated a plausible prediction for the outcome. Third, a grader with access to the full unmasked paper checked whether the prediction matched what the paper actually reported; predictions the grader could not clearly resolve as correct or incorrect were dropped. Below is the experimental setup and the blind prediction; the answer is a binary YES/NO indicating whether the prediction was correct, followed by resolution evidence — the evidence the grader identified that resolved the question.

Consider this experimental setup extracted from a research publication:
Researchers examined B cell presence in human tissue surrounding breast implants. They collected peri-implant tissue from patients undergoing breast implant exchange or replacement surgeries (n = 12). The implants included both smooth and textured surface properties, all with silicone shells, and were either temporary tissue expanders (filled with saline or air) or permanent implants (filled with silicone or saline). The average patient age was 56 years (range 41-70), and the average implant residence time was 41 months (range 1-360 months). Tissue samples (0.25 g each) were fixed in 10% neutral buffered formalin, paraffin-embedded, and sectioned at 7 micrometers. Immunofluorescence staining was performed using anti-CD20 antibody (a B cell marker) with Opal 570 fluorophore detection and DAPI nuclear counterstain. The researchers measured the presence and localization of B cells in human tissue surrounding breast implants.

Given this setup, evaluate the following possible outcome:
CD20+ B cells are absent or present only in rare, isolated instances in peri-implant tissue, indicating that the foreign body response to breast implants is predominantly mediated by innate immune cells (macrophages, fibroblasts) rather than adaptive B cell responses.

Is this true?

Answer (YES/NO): NO